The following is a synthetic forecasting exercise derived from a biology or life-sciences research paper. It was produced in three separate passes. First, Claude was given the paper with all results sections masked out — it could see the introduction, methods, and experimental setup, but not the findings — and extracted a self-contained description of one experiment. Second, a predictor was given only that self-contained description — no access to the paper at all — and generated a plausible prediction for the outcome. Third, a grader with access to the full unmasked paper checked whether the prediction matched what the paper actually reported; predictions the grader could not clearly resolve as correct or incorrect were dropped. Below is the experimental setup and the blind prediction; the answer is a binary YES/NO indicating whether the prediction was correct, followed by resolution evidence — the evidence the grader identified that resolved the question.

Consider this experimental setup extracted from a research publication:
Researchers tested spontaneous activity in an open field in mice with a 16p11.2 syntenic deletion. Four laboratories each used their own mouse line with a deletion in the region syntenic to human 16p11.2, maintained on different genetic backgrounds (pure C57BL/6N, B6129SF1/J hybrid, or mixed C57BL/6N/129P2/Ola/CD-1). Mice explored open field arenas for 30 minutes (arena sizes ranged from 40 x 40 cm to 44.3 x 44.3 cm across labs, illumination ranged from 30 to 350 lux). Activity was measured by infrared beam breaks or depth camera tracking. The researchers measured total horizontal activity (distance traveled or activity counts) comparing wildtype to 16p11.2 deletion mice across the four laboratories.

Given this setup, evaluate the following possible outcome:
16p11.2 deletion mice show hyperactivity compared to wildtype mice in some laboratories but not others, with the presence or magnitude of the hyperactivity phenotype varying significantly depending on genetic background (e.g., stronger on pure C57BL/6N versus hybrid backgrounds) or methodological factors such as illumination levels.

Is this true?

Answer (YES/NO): NO